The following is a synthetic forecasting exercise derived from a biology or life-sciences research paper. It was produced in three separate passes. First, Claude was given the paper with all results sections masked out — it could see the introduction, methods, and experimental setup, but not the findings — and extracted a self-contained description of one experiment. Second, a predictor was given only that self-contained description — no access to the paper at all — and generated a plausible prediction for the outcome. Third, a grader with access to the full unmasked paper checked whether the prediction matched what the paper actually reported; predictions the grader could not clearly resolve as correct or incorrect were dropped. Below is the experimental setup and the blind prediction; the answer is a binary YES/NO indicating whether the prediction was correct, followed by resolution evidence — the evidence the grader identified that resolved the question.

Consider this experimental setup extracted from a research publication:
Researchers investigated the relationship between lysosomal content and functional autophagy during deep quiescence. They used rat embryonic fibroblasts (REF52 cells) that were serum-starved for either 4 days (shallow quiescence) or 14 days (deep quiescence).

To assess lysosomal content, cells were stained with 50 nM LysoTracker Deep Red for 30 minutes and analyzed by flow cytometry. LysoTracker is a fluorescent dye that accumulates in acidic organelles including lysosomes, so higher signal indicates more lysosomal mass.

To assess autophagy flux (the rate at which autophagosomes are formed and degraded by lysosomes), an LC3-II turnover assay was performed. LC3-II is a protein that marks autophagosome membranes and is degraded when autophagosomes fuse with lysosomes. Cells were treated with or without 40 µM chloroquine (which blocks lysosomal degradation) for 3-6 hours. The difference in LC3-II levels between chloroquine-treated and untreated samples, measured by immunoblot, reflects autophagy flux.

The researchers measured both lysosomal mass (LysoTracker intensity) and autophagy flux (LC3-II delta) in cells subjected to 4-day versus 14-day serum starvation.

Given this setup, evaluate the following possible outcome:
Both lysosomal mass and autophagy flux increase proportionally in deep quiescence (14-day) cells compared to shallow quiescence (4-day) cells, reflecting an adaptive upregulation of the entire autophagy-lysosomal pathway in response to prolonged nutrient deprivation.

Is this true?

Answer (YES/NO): NO